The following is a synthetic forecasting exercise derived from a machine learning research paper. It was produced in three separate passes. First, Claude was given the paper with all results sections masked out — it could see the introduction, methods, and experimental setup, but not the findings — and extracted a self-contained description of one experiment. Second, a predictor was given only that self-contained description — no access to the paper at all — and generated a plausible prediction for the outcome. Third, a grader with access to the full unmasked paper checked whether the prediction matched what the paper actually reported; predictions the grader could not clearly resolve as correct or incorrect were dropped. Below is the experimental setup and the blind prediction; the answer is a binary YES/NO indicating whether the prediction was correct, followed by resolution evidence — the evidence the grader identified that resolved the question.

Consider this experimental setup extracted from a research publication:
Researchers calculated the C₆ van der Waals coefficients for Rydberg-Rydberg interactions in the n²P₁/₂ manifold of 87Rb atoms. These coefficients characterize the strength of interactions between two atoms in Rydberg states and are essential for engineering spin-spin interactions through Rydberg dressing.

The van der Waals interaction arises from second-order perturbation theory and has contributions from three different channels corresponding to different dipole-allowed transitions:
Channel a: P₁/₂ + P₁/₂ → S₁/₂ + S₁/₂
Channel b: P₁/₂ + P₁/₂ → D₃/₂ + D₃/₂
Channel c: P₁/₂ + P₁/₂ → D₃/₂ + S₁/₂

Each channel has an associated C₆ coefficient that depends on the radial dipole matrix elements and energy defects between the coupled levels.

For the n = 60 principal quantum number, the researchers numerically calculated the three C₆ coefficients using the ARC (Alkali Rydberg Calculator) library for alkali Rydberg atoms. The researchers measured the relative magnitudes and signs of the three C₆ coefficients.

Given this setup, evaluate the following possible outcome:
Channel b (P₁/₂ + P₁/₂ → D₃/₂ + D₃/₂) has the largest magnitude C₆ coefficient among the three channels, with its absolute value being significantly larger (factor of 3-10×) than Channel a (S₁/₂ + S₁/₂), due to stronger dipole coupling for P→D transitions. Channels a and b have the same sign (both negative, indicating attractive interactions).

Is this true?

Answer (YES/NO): NO